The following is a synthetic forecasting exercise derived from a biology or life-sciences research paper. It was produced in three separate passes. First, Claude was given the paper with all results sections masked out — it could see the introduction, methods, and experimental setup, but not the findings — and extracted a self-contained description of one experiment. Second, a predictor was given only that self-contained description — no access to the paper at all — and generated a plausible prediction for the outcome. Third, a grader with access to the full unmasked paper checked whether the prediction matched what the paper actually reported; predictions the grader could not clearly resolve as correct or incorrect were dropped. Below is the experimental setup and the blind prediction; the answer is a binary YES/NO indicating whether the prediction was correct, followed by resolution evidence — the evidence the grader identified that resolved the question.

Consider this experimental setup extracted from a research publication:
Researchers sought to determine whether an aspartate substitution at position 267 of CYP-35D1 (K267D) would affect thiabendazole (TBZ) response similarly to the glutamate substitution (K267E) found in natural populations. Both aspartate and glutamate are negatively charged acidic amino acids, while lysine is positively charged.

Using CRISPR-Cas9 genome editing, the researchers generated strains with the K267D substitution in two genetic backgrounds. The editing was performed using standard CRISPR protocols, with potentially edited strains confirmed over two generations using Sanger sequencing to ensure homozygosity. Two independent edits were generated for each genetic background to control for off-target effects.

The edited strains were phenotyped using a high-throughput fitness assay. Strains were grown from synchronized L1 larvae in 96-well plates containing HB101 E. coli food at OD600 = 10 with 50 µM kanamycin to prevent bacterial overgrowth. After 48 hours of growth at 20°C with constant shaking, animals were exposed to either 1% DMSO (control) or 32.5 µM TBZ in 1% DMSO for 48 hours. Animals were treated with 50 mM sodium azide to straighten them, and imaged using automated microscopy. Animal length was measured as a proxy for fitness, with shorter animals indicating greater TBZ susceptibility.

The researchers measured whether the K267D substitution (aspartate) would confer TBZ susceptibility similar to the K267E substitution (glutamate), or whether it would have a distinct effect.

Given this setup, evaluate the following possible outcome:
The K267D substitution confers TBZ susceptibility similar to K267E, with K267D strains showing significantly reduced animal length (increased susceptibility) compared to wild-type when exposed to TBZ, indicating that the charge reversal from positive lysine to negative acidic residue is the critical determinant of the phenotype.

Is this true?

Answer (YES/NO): NO